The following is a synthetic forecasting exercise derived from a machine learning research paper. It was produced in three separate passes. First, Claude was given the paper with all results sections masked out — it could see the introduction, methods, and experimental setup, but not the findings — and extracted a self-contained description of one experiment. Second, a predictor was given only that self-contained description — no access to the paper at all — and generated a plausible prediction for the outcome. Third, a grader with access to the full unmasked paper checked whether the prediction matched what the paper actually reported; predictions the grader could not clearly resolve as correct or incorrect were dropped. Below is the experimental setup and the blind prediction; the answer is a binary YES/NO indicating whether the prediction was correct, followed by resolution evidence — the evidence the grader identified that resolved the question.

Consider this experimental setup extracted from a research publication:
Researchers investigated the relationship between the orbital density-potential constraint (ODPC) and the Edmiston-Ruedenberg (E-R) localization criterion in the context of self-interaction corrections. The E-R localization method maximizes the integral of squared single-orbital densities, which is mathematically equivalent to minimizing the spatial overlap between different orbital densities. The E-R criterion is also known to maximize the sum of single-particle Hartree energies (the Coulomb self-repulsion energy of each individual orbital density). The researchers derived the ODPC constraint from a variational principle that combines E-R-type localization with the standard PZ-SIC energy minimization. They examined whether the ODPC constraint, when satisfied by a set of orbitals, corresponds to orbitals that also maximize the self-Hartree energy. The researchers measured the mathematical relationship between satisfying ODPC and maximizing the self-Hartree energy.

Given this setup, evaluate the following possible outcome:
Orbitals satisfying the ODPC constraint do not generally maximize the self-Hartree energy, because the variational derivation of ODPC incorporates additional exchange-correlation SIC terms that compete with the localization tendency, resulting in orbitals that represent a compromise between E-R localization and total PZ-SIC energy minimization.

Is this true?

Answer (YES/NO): NO